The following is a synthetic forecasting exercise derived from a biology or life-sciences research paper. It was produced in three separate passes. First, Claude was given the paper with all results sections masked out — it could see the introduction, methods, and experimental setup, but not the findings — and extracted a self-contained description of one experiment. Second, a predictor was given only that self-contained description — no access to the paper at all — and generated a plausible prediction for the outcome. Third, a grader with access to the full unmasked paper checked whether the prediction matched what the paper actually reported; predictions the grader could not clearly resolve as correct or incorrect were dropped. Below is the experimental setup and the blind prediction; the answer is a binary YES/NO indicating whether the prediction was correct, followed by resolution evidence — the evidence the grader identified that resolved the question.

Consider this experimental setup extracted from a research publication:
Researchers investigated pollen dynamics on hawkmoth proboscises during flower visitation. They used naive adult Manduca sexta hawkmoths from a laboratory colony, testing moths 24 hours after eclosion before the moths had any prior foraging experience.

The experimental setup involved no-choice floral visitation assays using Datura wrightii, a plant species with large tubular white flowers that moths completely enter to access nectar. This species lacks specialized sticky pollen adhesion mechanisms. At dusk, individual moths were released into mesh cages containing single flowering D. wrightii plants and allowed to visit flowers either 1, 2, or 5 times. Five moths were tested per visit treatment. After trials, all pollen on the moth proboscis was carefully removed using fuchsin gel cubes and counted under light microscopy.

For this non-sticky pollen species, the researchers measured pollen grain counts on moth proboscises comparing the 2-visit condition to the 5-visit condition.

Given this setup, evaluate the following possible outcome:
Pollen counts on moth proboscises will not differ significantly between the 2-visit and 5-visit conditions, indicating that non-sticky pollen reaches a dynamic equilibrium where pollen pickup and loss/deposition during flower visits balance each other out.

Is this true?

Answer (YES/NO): NO